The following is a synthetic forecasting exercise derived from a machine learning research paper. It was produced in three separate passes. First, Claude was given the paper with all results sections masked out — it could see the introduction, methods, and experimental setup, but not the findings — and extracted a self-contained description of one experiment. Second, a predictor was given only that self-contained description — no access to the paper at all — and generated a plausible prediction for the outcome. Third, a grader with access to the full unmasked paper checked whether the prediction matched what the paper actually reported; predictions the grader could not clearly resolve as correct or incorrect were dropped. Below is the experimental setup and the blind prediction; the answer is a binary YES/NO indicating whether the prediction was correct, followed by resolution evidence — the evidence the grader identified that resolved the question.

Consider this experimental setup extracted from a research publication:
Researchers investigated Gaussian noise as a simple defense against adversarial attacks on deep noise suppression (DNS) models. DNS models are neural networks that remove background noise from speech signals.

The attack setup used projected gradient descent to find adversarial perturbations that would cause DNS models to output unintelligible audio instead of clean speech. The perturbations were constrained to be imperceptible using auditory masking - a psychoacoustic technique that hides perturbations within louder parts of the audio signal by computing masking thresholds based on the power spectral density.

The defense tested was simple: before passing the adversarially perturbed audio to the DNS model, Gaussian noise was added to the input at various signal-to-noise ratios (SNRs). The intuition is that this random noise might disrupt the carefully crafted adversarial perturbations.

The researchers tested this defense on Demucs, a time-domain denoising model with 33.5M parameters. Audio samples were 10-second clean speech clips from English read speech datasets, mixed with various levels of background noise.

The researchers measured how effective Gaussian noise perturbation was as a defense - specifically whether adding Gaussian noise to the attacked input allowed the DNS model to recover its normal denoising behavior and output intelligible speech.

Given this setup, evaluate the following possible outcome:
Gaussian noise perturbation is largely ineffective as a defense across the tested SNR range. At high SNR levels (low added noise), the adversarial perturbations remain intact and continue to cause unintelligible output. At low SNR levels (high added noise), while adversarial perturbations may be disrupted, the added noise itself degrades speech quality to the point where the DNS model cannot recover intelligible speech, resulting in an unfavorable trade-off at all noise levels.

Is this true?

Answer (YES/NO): NO